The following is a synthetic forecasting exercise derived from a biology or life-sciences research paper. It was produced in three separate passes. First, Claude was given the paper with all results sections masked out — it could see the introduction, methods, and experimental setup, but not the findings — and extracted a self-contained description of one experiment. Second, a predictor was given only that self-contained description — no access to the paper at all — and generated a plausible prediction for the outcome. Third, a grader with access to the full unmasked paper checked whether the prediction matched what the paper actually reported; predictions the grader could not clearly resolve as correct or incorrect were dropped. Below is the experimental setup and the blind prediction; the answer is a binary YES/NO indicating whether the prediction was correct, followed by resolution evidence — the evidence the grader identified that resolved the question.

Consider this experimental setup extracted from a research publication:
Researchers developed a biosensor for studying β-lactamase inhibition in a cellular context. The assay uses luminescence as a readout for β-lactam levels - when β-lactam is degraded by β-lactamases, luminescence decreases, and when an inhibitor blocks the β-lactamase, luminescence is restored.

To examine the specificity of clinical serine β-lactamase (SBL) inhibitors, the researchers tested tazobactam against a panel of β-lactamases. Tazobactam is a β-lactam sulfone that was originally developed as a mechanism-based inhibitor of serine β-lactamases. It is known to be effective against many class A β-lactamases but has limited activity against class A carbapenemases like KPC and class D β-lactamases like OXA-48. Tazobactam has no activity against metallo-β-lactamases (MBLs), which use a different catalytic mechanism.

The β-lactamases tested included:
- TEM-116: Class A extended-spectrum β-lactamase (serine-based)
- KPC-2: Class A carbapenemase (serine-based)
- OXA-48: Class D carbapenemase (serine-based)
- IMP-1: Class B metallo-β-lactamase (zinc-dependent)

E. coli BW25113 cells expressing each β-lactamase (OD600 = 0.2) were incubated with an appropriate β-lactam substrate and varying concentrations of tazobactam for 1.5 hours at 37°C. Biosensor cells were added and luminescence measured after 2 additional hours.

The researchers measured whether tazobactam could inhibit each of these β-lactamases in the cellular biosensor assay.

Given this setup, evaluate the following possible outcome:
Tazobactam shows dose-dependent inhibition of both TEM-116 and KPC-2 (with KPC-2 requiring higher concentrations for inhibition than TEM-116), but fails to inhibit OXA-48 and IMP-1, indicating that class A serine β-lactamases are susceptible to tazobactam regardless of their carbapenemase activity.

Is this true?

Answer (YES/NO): NO